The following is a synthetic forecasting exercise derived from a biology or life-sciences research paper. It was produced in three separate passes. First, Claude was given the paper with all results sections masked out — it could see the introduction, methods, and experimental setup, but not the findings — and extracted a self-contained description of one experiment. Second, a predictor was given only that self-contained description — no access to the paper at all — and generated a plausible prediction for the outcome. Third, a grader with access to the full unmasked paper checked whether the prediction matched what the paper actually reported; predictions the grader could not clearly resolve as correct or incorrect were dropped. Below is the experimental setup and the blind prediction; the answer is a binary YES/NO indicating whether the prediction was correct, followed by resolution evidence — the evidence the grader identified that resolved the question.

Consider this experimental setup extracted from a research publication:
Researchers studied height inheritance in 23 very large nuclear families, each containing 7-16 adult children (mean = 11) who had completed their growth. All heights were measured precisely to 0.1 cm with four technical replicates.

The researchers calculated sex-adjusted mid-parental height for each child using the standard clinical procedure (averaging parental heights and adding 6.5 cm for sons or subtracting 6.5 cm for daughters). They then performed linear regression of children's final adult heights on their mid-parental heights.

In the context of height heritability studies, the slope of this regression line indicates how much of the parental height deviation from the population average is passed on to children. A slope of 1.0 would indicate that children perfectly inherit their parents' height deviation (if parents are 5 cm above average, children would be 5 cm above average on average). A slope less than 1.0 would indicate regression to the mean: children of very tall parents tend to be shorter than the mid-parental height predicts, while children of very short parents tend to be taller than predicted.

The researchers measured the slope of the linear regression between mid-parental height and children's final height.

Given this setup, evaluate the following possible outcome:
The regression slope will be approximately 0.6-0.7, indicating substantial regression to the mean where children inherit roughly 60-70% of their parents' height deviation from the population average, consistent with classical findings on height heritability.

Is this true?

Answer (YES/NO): NO